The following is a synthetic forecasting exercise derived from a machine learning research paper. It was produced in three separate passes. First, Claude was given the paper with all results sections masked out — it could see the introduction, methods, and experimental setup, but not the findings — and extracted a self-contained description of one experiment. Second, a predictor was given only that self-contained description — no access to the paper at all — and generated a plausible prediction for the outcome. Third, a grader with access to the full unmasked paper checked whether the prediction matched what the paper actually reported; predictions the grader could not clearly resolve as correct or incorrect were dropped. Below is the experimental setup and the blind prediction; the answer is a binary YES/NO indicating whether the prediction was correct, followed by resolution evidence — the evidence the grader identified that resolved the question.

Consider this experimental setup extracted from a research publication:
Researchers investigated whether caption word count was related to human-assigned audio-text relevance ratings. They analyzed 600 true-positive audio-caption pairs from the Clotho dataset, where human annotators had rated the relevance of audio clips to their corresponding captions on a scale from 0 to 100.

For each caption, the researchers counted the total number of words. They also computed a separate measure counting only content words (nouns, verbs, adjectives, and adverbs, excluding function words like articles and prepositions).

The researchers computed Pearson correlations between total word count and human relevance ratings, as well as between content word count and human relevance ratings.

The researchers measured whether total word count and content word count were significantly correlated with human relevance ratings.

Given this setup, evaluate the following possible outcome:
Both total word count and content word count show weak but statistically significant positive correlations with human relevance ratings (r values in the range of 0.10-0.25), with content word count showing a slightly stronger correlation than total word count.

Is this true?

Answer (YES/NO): NO